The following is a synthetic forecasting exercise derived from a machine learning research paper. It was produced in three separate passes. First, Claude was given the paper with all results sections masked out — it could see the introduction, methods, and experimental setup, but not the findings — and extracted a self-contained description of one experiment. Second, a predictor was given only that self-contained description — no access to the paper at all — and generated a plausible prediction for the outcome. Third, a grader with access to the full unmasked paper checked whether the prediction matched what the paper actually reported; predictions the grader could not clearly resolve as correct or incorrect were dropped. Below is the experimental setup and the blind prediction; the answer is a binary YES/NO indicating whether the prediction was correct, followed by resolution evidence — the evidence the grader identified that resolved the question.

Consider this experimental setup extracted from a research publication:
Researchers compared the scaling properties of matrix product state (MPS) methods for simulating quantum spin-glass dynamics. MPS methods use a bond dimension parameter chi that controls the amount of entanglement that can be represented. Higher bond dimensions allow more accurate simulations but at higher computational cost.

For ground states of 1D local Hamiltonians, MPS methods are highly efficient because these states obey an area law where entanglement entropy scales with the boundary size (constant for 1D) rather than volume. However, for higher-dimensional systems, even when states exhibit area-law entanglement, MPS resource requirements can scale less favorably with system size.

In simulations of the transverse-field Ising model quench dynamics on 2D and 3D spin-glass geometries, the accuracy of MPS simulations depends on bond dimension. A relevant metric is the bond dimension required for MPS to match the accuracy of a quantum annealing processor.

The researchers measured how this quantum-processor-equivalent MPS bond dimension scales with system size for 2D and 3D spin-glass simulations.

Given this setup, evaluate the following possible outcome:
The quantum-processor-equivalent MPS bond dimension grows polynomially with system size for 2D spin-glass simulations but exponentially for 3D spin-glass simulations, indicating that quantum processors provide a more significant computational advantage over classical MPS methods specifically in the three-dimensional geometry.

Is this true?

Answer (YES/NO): NO